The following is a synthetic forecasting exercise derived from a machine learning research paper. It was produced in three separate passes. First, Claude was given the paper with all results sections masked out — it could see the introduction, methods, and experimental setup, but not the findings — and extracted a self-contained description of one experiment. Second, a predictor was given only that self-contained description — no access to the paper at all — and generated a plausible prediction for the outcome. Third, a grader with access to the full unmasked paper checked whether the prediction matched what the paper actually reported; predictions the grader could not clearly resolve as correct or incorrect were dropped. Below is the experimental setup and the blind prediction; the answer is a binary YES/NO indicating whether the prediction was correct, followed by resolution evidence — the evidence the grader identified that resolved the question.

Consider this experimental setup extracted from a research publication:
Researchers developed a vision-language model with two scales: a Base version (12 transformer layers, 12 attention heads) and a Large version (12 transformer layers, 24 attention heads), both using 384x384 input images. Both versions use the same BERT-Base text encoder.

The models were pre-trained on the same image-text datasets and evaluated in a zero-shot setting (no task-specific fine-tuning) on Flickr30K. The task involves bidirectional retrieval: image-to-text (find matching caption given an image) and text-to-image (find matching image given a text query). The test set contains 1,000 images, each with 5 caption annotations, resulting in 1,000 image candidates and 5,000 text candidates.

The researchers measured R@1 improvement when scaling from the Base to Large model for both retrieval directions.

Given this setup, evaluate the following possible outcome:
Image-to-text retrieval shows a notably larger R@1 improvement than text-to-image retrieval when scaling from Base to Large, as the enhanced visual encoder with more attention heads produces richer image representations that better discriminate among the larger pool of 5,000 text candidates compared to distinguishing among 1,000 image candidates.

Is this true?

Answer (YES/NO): NO